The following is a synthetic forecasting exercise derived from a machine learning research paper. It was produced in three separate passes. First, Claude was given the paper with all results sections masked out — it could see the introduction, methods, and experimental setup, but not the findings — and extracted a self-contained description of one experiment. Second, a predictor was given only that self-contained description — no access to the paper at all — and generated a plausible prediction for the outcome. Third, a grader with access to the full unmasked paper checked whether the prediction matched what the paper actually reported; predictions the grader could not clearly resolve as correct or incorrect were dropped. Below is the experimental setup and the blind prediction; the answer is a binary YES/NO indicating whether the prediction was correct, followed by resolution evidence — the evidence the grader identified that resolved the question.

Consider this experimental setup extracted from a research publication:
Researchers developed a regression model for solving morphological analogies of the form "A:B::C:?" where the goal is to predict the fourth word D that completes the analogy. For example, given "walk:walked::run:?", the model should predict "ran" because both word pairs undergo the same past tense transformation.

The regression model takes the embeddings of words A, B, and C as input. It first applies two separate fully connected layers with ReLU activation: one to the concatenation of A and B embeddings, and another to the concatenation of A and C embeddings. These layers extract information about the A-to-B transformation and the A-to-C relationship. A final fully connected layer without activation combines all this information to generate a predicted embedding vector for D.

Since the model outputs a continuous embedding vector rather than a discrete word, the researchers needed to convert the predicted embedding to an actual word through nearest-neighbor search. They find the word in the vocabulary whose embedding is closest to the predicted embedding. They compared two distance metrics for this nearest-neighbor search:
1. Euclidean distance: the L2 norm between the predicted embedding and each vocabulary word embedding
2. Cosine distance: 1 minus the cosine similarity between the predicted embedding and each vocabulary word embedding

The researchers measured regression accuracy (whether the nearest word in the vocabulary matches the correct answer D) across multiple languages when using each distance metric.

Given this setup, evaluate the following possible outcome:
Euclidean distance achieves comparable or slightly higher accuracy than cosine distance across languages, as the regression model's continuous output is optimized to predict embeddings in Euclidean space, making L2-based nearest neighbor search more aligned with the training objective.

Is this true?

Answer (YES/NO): YES